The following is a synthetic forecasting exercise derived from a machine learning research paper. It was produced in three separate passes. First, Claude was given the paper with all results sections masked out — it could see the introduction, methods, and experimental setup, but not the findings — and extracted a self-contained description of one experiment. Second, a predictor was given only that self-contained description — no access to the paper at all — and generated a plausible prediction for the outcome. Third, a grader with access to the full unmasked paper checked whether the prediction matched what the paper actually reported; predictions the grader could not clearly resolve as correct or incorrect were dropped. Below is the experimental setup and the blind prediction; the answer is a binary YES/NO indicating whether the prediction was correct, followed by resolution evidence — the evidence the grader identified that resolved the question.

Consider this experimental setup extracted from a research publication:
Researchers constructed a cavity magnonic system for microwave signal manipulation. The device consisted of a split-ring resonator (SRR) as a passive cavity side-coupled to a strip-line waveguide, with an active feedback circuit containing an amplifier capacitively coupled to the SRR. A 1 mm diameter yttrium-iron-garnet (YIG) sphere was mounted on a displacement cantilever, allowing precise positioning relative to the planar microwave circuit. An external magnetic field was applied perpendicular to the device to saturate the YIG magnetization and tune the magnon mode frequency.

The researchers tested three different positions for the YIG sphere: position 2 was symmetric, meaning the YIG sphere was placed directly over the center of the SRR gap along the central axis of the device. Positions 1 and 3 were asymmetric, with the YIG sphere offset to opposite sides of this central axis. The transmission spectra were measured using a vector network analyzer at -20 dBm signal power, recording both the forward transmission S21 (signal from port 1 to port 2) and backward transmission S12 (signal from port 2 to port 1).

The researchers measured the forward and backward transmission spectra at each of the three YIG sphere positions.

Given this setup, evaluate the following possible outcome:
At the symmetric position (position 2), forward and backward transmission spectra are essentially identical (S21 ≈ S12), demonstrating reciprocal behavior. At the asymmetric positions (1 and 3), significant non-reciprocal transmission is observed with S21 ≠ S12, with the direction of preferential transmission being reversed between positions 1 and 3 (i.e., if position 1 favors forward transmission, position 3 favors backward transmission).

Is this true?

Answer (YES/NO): NO